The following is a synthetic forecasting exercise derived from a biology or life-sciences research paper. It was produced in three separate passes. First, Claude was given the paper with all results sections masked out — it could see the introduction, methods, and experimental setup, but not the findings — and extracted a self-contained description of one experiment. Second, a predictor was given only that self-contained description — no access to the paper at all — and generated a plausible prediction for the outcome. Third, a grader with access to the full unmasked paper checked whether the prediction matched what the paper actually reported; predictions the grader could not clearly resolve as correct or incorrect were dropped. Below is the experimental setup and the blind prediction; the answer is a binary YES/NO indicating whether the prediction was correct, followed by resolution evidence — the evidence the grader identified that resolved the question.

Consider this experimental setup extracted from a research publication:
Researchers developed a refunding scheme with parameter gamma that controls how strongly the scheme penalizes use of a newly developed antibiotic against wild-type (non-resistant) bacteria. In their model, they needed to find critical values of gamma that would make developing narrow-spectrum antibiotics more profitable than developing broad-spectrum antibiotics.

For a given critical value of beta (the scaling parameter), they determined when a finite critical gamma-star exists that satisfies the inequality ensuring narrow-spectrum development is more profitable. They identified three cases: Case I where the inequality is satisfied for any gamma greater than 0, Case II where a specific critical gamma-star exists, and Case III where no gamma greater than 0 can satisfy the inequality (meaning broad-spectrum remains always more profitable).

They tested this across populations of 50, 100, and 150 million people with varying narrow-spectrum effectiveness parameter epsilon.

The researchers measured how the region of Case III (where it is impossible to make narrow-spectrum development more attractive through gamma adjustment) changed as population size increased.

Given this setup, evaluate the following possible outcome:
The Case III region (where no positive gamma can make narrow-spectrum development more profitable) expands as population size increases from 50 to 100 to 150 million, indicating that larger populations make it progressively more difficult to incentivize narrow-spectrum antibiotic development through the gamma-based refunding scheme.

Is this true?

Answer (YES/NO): YES